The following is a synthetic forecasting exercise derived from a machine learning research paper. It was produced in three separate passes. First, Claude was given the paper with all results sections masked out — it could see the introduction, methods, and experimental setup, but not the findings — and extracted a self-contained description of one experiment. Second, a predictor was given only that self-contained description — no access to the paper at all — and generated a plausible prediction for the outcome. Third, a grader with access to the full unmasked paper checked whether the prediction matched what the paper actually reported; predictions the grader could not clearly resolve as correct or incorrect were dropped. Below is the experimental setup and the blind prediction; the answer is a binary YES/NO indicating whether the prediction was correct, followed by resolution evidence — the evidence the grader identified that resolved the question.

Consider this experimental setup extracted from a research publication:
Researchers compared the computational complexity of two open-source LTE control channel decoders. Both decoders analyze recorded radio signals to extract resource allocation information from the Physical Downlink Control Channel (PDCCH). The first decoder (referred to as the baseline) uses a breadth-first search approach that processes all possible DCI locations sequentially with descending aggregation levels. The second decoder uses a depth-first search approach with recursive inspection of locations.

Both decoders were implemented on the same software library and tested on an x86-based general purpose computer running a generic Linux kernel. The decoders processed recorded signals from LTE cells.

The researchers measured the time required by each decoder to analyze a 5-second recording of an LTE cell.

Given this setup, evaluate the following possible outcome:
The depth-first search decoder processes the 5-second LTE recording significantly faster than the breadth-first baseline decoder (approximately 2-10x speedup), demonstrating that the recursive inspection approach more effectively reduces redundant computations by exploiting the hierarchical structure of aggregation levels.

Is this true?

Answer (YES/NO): NO